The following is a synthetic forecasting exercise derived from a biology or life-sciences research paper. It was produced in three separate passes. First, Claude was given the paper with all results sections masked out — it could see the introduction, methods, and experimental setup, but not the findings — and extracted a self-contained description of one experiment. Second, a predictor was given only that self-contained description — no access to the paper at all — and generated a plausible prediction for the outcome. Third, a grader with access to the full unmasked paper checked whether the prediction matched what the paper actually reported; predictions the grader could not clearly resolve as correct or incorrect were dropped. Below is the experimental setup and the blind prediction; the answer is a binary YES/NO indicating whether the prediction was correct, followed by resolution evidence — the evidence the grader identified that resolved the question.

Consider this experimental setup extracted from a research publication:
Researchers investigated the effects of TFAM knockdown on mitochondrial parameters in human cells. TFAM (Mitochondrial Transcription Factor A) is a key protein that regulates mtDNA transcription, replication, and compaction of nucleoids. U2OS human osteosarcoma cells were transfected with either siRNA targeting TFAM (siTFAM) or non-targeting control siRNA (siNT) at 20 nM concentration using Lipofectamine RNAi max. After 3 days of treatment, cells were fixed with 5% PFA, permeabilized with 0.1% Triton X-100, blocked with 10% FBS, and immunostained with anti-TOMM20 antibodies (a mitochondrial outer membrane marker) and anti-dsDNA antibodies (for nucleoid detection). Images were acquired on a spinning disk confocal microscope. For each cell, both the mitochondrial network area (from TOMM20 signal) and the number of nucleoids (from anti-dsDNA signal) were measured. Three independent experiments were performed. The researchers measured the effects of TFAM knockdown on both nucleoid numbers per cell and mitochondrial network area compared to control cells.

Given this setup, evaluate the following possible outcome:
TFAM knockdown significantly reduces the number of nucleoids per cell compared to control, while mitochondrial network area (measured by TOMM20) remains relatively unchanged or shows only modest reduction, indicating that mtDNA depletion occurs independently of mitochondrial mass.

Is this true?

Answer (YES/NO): YES